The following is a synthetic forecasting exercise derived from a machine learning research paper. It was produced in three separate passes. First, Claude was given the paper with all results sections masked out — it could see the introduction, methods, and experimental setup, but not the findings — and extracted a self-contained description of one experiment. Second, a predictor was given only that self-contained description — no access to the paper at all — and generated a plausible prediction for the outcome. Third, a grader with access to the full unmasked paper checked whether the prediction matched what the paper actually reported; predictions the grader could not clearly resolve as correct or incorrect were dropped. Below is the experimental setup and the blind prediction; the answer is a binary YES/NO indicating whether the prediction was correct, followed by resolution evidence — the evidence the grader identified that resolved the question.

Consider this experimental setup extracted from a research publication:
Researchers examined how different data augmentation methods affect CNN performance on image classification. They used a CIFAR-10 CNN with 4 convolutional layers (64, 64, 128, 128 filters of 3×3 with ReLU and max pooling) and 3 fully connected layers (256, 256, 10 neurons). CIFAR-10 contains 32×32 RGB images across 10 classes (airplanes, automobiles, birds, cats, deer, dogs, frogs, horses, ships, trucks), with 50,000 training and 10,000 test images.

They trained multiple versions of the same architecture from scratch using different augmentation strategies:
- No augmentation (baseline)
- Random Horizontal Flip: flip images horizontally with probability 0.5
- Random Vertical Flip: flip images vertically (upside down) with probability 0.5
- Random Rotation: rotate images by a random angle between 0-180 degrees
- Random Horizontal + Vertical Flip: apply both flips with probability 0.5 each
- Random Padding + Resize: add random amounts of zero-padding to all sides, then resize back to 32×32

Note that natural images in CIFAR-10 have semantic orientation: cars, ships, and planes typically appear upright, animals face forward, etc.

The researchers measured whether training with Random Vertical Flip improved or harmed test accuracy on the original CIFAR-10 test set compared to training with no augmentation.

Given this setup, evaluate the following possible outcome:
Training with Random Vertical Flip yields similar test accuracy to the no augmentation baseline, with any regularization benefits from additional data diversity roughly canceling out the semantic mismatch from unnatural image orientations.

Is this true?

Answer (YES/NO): NO